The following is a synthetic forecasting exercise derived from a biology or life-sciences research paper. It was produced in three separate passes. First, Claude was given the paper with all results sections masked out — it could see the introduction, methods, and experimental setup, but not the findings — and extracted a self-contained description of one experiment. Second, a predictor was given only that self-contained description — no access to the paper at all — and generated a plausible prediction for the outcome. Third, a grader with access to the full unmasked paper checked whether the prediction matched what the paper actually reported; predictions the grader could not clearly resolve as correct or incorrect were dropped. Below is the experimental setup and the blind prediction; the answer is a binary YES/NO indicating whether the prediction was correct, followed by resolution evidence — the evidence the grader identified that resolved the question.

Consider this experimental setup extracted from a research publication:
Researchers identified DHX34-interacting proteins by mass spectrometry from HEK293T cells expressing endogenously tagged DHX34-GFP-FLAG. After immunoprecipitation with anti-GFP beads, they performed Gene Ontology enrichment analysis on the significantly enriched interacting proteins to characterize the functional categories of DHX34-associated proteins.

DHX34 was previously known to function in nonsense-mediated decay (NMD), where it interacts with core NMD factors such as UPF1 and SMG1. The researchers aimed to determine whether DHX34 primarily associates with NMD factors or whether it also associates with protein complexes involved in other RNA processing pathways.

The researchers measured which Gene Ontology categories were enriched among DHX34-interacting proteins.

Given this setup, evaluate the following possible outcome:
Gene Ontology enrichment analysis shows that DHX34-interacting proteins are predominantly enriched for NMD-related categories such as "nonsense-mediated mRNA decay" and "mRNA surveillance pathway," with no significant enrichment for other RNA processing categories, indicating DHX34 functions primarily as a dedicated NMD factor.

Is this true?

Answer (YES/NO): NO